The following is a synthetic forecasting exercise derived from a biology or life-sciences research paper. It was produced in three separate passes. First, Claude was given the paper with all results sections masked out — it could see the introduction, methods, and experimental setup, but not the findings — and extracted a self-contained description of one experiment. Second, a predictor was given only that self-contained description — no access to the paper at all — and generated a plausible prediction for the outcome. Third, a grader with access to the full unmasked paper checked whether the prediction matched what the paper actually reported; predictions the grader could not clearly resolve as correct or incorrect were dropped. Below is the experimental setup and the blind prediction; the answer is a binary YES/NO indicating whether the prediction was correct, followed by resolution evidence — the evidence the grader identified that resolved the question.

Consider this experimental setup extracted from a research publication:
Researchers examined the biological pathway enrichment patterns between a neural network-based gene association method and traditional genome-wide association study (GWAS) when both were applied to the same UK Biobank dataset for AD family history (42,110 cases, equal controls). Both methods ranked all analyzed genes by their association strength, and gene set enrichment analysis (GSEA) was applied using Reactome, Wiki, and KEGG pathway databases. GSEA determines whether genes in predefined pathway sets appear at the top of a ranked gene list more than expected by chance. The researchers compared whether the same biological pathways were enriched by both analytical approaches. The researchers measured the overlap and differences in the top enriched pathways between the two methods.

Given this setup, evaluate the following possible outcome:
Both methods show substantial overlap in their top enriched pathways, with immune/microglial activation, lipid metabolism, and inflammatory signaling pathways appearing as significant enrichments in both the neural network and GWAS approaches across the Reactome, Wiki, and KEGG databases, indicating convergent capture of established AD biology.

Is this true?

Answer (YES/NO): NO